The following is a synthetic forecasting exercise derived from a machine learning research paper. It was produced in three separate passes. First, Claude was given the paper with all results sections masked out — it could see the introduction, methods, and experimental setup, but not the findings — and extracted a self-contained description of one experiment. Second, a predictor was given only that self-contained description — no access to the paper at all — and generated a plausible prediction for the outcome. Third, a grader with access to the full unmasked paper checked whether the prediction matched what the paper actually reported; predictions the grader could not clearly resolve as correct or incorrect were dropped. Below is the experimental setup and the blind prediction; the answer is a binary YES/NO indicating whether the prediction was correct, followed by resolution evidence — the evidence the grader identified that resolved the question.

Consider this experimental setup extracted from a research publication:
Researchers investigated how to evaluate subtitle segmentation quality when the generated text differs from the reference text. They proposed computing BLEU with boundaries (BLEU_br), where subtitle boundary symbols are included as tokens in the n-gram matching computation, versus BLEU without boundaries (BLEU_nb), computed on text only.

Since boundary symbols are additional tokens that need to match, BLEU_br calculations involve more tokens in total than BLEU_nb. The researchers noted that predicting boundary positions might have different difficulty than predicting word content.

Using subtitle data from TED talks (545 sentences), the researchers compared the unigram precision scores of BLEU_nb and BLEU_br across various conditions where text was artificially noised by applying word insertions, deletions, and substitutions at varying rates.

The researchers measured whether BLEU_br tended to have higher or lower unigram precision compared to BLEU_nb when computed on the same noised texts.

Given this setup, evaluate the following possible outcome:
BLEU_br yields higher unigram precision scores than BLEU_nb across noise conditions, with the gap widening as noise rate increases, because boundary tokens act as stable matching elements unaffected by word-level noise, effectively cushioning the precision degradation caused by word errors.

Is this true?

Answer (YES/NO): NO